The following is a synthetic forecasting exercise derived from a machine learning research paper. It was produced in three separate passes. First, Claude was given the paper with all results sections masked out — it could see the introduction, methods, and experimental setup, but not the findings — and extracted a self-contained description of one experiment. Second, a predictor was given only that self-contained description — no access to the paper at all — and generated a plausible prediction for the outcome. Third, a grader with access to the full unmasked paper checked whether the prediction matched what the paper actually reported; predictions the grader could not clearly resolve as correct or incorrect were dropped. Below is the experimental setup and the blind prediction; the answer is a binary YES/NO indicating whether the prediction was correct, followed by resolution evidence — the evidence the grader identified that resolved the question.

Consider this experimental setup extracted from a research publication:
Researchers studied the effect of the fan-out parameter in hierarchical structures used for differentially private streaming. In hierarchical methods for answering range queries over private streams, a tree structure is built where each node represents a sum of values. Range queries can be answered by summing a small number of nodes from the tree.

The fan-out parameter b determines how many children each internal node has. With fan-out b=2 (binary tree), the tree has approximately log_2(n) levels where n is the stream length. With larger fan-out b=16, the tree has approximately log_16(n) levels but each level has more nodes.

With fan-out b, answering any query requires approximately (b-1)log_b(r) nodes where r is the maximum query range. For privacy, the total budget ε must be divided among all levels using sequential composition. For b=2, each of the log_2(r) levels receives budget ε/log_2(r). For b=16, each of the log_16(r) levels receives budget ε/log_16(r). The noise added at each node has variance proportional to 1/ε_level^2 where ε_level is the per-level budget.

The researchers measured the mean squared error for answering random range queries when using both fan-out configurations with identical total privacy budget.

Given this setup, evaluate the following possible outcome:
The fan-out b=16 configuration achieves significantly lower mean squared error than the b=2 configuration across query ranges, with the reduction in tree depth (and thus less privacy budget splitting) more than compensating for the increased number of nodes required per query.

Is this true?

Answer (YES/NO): YES